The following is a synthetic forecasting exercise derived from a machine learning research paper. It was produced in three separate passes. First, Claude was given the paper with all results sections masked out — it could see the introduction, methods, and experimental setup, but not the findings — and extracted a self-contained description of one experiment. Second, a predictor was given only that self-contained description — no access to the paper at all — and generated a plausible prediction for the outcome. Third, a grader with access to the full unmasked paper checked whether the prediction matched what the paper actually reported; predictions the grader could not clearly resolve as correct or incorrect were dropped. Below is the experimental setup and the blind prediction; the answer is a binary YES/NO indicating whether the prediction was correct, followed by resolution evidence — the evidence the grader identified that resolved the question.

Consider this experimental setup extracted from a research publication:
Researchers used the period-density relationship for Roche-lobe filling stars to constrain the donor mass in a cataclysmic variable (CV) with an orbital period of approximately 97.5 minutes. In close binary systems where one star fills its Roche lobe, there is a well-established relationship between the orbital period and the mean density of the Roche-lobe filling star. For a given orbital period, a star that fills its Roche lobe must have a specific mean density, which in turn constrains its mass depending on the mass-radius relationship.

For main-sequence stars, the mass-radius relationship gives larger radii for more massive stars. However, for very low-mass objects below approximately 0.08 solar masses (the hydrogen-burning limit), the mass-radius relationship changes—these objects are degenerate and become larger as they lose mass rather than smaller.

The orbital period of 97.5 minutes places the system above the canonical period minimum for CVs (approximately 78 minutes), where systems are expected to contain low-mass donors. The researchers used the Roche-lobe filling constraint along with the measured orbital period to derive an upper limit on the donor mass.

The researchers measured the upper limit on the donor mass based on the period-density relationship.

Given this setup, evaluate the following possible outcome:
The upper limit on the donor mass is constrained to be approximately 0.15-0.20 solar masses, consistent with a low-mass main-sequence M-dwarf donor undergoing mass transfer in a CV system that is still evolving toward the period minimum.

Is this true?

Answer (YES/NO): NO